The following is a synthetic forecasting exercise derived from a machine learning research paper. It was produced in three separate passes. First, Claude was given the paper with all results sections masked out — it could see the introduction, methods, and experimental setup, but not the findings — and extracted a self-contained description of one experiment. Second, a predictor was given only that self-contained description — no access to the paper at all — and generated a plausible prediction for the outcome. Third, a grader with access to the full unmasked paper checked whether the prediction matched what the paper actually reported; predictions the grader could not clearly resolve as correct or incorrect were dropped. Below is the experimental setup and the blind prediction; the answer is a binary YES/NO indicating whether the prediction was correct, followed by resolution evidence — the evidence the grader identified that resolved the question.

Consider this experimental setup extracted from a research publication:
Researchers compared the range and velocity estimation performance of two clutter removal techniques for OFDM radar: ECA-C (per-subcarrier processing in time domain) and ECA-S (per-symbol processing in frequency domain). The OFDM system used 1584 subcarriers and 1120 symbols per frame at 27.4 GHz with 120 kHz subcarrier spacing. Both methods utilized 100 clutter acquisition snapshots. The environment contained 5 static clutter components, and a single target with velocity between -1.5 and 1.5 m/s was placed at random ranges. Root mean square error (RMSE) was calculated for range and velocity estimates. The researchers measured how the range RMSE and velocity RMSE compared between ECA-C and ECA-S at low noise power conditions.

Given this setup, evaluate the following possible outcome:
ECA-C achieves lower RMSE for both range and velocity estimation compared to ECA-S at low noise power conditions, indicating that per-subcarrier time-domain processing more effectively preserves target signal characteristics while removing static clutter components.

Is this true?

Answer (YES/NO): NO